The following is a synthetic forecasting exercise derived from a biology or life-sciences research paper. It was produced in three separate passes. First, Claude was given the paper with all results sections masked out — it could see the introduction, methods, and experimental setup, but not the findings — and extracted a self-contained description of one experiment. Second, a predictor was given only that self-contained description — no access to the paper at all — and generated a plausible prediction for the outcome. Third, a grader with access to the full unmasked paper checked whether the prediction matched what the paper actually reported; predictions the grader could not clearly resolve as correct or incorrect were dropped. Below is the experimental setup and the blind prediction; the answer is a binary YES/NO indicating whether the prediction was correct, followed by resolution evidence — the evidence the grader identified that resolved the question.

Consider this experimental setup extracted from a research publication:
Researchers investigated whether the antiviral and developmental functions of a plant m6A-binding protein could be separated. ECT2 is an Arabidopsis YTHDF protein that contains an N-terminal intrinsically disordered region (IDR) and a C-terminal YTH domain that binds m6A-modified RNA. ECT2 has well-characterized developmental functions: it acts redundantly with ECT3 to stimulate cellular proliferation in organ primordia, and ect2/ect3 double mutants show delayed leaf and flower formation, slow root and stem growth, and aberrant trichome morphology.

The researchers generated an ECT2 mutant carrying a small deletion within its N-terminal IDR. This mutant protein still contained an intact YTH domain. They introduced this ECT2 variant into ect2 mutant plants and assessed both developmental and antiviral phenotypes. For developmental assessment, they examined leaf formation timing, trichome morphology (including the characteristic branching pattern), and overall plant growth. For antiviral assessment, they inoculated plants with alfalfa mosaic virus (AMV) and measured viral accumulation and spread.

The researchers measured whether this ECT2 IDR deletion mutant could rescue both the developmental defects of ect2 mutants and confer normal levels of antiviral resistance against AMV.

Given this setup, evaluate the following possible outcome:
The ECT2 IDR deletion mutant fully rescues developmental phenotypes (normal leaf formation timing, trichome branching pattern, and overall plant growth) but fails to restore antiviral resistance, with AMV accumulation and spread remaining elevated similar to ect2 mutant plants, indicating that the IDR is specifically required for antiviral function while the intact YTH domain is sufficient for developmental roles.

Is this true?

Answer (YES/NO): NO